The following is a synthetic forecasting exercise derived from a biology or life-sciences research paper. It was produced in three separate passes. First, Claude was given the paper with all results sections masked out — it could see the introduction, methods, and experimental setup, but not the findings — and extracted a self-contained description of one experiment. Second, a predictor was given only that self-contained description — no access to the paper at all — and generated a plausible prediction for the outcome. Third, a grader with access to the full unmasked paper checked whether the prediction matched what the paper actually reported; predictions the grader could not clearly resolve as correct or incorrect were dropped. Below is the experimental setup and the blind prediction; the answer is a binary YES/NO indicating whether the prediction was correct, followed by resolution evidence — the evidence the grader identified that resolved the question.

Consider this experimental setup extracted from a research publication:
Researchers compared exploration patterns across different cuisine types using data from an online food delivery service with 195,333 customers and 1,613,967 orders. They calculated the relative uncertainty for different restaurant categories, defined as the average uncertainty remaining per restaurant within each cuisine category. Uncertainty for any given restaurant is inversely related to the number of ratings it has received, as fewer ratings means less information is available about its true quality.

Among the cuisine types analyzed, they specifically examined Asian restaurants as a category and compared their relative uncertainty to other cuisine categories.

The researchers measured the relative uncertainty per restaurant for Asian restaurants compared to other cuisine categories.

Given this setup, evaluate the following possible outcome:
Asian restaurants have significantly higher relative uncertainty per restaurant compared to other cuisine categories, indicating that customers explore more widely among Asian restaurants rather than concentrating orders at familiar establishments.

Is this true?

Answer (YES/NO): NO